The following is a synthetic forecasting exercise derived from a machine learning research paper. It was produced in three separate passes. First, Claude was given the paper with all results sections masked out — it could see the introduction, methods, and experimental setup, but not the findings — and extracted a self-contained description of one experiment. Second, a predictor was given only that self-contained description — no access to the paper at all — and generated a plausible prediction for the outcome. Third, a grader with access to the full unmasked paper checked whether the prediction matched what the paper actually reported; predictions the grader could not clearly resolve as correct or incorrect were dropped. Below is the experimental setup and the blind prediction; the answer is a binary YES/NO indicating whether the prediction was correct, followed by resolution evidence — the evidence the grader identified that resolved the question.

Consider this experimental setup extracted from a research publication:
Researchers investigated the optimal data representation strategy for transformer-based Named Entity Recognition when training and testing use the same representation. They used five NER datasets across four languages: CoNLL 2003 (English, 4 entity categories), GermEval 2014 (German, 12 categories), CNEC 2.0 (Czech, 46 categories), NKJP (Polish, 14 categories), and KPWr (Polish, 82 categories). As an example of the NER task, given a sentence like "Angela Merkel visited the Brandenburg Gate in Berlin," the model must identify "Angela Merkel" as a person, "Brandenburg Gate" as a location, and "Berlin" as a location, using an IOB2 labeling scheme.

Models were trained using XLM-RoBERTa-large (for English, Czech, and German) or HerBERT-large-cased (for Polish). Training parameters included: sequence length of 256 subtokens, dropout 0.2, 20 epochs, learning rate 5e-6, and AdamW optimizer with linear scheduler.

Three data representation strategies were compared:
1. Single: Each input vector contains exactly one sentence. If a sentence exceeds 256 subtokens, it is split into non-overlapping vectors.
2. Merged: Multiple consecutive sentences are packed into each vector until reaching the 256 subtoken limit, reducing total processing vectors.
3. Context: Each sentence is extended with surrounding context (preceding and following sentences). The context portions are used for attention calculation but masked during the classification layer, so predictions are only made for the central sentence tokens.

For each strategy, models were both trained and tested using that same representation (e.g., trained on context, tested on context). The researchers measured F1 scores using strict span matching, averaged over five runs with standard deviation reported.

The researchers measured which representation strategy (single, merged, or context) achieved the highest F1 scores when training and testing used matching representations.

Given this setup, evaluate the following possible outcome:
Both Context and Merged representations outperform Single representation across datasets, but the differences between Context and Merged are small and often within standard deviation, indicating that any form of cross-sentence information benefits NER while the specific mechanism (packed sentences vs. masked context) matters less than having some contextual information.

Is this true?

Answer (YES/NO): NO